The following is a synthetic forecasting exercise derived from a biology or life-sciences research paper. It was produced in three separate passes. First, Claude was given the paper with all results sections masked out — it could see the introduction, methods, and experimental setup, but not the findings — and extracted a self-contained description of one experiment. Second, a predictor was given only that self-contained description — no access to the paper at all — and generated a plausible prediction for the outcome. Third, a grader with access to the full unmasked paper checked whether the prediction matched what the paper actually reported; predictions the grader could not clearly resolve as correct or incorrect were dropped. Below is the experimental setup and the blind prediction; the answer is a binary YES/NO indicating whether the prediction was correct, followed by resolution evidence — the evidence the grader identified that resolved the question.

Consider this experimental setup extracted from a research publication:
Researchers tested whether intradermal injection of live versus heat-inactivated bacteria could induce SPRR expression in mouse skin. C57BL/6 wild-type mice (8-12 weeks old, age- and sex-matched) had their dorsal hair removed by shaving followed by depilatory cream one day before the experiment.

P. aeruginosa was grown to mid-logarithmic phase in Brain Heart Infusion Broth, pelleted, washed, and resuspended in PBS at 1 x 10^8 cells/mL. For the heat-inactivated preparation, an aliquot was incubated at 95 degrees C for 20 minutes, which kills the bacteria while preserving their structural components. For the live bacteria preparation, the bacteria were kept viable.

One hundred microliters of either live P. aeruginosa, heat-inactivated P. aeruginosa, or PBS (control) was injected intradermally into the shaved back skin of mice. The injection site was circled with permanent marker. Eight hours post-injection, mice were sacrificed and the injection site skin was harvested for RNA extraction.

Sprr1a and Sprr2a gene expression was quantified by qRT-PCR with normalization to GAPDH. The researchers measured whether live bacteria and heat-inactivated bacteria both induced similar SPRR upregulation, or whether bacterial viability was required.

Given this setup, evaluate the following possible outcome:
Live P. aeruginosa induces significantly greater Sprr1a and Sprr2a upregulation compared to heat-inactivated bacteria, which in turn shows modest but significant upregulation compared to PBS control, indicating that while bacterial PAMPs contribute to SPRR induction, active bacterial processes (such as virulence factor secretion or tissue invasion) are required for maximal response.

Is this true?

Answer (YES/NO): NO